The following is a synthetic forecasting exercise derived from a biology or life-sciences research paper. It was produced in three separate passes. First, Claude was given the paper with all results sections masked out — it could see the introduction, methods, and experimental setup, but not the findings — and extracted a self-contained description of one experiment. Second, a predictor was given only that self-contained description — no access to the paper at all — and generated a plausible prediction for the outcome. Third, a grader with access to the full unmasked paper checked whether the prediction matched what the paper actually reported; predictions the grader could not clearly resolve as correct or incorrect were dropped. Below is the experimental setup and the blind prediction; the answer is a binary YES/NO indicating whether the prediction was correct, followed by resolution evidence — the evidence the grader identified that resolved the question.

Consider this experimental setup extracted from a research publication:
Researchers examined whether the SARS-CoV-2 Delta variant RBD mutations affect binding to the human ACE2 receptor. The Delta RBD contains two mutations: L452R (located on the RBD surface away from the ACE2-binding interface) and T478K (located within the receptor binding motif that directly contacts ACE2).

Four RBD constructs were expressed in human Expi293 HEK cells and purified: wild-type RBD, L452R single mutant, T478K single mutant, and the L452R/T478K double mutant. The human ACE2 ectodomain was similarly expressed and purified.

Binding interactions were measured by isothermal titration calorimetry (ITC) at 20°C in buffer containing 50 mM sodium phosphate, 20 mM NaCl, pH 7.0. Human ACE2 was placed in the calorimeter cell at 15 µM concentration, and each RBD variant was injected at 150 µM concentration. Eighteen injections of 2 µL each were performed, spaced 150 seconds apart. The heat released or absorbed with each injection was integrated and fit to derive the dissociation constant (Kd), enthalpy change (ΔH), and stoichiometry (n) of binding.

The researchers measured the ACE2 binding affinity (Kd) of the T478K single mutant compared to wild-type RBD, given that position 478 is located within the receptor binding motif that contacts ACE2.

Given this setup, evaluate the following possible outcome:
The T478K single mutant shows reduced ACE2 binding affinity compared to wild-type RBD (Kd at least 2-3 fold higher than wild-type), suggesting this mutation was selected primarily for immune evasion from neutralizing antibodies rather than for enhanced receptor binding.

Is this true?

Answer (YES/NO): NO